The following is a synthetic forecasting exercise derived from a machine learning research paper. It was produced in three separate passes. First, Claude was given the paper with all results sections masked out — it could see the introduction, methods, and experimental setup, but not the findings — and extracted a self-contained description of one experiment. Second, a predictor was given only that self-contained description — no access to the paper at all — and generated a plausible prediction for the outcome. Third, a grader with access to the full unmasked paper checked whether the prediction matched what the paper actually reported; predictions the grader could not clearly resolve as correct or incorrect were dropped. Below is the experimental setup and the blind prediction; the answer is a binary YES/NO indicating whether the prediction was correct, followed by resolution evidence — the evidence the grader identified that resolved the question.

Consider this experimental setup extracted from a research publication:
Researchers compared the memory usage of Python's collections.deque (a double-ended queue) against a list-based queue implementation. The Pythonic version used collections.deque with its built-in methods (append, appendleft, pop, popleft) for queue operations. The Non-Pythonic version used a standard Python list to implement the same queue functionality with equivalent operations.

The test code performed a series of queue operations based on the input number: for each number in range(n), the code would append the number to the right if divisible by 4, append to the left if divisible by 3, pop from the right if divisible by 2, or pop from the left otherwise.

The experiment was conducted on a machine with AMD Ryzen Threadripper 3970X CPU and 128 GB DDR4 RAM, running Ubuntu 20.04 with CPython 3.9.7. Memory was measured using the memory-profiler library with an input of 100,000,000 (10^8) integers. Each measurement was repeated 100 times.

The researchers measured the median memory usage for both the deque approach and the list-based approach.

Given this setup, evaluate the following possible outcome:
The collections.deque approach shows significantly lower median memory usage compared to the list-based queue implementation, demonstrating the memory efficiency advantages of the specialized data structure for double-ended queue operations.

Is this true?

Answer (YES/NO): NO